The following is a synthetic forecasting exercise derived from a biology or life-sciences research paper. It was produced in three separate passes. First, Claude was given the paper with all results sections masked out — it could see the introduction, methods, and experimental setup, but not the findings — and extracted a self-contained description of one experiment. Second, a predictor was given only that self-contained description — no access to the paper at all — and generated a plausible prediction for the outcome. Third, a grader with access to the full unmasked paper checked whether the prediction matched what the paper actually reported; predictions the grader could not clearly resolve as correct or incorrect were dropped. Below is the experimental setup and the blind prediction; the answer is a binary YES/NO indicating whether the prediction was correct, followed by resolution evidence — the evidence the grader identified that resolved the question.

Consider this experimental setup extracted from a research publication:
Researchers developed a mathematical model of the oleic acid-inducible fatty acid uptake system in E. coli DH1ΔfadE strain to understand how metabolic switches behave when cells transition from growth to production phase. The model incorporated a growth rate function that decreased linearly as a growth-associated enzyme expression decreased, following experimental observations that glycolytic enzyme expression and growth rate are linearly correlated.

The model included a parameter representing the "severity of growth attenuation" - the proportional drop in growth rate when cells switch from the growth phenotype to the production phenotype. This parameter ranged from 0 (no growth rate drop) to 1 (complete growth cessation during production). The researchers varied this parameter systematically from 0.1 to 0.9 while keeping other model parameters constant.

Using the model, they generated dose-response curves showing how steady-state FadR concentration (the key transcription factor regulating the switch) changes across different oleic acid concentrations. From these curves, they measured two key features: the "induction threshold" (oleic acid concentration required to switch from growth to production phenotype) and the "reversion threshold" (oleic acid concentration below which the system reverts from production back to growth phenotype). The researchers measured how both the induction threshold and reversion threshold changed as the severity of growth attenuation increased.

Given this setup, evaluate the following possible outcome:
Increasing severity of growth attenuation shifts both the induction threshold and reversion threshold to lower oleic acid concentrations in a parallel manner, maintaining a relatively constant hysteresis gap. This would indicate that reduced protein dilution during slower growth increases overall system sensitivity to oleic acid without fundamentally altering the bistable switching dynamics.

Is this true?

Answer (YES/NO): NO